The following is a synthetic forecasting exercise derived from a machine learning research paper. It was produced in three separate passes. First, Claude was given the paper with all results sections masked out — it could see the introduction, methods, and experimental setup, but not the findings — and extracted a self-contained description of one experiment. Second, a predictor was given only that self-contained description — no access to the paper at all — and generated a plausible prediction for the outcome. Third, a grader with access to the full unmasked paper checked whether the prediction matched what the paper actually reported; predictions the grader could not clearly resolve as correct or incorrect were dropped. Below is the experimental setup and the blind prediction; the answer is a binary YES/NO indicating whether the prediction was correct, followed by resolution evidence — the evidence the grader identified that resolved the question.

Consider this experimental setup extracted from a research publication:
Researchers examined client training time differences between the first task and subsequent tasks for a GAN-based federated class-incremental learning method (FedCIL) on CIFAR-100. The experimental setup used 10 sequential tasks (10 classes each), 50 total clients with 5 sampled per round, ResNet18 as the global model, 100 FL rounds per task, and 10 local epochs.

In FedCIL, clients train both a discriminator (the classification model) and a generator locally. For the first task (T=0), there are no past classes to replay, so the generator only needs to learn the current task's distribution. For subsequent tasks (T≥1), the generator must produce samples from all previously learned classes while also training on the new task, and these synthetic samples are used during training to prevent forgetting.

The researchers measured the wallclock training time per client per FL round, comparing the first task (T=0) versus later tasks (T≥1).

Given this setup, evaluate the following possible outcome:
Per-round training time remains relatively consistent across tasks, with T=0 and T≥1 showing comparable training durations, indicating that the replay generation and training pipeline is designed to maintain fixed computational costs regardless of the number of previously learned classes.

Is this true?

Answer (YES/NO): NO